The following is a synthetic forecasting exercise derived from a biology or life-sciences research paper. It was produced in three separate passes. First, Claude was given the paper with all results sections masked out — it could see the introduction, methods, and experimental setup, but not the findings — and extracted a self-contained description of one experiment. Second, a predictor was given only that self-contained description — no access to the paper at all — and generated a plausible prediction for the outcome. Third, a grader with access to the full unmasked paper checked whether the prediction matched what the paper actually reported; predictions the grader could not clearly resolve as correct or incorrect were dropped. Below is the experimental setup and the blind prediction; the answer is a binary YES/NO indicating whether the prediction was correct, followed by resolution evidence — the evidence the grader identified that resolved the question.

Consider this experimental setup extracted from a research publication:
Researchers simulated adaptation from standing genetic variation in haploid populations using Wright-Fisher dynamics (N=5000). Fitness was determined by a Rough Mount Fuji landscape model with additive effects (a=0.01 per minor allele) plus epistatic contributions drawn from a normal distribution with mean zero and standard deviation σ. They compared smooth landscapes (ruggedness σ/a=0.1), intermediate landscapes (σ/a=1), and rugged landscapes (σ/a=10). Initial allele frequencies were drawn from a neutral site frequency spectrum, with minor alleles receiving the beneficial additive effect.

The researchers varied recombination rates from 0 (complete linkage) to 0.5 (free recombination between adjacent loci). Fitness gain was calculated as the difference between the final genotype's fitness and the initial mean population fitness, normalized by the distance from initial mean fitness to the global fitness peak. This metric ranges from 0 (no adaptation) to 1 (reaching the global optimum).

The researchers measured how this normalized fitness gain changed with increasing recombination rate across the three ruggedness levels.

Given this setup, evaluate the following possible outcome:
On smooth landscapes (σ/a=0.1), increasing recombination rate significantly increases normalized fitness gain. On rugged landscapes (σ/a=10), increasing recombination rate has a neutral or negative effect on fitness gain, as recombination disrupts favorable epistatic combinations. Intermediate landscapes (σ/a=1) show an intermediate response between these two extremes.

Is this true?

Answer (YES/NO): NO